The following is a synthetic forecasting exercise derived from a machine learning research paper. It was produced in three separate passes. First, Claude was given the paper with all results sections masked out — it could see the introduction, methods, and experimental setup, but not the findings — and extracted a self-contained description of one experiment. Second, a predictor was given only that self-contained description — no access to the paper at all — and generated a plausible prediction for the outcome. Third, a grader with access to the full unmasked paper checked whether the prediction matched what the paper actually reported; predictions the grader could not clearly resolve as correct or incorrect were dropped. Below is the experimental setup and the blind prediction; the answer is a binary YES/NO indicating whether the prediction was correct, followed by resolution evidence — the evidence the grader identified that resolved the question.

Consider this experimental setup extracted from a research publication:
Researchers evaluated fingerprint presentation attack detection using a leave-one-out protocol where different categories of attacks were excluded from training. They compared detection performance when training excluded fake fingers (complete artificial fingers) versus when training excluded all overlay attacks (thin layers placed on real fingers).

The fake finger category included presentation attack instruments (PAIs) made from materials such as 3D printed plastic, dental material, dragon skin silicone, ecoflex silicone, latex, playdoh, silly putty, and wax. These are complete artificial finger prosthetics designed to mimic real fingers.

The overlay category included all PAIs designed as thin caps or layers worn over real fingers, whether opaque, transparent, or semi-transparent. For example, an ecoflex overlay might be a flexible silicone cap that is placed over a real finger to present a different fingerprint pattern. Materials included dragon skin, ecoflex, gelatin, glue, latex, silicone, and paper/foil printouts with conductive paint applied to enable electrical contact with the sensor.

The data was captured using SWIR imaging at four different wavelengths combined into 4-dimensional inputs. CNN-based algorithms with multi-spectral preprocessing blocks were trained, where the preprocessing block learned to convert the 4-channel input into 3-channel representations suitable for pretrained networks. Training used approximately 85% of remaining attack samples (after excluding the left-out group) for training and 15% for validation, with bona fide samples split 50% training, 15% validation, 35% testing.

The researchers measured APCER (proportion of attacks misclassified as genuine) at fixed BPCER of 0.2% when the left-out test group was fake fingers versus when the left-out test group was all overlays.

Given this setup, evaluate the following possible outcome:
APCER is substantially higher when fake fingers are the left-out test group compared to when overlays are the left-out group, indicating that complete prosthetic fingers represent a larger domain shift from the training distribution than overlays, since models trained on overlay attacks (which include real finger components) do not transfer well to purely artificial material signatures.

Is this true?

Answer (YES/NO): NO